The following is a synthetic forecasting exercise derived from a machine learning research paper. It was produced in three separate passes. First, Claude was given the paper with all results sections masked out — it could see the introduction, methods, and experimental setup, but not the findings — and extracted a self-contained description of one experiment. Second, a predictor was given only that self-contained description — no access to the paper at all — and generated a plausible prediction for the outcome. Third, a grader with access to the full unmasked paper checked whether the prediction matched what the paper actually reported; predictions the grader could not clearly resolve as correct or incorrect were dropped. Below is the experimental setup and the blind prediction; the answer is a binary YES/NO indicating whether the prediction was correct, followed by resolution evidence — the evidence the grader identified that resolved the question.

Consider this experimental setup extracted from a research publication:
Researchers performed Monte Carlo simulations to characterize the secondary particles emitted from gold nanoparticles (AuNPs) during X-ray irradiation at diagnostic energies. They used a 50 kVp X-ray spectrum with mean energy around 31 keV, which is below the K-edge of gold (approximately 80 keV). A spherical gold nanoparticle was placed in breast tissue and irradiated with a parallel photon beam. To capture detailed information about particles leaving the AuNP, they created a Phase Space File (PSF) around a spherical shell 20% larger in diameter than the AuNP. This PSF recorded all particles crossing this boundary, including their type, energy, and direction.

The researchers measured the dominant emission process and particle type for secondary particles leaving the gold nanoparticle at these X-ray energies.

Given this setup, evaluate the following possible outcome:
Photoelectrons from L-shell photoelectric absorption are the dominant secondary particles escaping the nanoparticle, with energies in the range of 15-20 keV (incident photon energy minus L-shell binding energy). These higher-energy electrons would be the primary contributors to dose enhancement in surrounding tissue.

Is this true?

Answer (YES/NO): YES